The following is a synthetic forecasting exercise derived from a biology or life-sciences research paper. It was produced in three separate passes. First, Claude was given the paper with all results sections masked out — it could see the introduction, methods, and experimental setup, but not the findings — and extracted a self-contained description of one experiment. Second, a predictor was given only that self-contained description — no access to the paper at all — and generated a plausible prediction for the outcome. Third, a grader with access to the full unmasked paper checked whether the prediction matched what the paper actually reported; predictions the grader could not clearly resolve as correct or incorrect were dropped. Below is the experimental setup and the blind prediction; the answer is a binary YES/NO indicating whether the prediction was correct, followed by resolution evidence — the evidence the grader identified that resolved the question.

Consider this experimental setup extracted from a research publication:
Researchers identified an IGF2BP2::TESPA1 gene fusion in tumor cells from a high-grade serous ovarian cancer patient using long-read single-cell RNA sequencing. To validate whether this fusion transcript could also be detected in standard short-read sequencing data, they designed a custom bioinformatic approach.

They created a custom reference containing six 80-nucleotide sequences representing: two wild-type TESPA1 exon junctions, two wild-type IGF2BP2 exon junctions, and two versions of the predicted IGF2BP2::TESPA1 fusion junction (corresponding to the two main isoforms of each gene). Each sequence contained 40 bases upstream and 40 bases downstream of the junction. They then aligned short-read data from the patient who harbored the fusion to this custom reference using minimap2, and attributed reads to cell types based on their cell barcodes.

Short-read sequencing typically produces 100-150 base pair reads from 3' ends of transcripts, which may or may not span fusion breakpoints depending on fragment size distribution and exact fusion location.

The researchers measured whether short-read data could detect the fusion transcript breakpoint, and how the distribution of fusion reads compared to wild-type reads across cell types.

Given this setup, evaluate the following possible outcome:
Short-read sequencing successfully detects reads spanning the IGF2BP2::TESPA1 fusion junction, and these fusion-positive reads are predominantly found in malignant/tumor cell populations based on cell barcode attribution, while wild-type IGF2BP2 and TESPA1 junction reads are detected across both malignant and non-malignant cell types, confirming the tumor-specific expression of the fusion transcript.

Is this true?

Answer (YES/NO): NO